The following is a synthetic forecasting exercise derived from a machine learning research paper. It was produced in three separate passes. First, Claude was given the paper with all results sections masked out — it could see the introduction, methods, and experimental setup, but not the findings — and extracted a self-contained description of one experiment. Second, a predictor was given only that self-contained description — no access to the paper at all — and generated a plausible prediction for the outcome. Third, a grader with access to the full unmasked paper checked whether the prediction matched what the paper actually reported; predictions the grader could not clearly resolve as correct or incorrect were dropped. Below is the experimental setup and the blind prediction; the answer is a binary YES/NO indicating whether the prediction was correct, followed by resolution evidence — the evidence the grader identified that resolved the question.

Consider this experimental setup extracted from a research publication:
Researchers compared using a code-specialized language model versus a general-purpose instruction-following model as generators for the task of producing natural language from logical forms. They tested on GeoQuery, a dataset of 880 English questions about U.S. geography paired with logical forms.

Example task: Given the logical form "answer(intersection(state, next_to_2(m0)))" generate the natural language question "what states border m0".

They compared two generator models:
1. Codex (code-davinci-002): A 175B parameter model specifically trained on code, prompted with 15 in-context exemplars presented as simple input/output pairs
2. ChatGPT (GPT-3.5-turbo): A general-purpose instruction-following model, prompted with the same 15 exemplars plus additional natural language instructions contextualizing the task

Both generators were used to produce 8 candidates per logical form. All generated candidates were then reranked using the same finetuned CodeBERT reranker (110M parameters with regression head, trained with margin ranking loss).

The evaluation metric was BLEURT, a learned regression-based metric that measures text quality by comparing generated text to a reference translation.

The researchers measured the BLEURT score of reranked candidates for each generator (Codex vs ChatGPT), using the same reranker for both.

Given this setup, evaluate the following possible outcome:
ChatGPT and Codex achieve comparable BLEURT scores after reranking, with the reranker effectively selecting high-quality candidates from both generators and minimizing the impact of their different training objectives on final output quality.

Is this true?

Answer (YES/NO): NO